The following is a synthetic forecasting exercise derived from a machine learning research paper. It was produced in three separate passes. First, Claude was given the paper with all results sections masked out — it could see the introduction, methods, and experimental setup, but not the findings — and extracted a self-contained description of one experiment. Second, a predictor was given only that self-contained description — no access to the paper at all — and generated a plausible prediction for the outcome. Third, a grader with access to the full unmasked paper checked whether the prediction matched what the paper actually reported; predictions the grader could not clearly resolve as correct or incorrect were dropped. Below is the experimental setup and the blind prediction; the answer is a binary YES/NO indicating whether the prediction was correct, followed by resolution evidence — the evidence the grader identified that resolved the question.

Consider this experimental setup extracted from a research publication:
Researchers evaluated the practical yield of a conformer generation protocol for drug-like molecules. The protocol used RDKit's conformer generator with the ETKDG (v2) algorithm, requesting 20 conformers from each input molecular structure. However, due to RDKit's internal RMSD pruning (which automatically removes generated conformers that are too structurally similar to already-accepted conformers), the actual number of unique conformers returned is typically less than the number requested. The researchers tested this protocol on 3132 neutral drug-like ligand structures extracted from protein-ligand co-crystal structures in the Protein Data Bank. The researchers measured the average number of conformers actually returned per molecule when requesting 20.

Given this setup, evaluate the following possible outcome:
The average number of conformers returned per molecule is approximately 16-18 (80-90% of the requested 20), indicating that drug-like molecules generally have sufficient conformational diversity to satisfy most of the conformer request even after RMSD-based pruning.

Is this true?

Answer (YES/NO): YES